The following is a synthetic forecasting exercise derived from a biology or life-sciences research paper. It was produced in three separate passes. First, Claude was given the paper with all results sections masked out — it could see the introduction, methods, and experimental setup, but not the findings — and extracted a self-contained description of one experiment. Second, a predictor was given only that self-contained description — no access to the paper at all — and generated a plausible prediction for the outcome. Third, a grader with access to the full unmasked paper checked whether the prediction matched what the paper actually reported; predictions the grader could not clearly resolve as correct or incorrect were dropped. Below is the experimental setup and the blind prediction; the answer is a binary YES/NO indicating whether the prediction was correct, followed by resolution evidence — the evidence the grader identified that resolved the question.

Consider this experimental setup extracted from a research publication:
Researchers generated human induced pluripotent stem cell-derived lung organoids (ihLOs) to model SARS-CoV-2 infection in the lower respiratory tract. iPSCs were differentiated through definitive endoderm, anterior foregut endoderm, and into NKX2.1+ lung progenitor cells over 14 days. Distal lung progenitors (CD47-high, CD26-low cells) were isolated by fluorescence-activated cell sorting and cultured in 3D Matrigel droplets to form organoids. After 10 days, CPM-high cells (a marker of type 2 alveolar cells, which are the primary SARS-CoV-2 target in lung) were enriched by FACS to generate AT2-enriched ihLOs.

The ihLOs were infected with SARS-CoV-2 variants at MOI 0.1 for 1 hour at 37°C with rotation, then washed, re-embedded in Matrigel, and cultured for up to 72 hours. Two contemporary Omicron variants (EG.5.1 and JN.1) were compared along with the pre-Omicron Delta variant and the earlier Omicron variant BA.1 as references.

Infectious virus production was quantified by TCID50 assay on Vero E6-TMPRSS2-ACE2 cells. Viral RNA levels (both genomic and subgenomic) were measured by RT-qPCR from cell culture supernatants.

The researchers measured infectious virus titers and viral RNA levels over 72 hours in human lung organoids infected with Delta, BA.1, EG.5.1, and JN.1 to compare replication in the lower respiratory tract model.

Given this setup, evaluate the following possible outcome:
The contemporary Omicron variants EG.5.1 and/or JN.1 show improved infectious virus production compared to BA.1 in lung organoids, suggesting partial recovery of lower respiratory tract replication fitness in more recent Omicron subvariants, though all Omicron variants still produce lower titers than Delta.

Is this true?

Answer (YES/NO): NO